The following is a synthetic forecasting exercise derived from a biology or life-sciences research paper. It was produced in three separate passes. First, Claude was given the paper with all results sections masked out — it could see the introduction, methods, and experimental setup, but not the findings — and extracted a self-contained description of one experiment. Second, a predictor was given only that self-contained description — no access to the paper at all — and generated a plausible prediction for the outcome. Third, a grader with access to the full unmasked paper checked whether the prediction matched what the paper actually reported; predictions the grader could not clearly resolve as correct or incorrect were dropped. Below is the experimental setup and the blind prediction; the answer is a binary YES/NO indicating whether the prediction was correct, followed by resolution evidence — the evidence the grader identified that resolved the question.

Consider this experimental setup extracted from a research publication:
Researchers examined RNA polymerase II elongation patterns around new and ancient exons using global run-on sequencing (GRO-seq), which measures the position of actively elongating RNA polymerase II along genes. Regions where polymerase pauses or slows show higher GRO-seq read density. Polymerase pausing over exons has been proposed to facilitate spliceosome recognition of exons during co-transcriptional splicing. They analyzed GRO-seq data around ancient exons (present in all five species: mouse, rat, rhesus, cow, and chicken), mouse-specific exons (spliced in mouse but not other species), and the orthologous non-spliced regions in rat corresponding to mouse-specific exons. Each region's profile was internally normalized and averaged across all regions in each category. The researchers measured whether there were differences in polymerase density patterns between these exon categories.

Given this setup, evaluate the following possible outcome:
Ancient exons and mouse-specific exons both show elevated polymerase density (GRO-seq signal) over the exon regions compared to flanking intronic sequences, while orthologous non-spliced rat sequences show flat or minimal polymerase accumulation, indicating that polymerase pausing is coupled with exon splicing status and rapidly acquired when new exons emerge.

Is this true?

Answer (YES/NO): NO